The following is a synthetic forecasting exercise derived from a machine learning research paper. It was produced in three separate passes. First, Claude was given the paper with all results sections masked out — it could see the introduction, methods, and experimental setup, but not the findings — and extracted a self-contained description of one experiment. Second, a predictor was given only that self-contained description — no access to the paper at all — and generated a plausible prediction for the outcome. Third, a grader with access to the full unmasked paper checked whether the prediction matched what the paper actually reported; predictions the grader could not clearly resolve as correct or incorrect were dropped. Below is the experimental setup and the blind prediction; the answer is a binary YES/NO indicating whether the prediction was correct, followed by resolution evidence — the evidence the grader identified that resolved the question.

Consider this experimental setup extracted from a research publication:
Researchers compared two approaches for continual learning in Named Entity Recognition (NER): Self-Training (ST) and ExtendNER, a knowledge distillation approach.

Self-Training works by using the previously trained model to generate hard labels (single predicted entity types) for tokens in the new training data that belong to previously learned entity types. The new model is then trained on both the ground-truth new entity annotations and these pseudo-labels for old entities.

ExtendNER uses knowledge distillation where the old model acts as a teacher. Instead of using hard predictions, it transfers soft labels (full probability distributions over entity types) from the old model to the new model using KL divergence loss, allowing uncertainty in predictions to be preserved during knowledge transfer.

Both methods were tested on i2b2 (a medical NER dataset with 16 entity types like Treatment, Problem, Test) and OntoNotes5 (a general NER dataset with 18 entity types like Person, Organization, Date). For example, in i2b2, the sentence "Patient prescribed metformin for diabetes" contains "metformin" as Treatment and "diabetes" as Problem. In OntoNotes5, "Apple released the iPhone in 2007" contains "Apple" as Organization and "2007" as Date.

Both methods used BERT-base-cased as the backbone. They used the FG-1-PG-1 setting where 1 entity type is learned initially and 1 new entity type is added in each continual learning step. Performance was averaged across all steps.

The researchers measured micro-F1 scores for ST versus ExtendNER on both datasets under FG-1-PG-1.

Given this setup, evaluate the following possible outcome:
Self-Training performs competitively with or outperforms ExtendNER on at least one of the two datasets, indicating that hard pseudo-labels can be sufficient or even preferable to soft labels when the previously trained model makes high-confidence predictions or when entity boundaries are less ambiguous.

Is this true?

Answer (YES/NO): YES